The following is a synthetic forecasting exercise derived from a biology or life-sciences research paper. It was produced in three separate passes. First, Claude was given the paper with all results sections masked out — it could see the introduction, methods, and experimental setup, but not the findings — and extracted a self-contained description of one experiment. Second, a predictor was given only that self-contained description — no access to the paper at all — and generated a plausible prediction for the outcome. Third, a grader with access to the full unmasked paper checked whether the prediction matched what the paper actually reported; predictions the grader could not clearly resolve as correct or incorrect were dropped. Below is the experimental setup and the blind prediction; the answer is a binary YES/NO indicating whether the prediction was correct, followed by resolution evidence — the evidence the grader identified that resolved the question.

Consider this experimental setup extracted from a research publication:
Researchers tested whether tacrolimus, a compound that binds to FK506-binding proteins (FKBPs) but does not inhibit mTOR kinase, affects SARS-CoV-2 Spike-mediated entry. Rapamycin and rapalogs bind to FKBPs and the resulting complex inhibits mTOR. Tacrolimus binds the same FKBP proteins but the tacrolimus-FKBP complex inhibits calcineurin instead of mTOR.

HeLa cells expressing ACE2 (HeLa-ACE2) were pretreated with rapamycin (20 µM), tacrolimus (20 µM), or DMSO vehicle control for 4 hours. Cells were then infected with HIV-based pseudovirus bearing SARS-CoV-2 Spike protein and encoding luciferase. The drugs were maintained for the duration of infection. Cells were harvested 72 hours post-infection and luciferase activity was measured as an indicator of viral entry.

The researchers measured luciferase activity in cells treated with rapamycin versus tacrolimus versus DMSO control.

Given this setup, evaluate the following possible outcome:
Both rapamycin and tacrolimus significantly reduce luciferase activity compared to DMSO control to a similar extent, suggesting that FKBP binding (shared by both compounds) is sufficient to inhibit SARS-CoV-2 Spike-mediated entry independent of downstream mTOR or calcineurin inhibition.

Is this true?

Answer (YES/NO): NO